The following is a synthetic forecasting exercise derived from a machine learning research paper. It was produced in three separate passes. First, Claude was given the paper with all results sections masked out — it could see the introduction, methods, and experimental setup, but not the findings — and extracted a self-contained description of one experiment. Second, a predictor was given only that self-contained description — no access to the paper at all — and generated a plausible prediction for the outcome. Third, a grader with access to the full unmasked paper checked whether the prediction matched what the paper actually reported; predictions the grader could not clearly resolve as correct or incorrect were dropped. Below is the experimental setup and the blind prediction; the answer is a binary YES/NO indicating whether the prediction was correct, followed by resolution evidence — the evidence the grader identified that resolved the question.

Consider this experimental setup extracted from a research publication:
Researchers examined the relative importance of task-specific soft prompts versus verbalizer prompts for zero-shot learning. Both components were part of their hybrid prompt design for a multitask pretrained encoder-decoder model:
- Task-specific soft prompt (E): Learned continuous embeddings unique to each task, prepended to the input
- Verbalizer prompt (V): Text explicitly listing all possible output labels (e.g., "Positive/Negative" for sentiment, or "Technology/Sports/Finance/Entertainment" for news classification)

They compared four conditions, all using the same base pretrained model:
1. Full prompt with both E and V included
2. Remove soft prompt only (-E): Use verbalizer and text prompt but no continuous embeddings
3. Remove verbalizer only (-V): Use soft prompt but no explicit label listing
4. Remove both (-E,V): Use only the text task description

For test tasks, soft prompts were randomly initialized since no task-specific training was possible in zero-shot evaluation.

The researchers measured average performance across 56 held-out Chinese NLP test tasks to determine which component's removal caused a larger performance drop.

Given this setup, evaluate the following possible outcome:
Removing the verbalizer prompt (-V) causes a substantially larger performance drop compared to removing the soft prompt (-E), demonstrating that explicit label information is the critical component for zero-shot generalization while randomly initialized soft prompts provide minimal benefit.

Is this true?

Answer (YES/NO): YES